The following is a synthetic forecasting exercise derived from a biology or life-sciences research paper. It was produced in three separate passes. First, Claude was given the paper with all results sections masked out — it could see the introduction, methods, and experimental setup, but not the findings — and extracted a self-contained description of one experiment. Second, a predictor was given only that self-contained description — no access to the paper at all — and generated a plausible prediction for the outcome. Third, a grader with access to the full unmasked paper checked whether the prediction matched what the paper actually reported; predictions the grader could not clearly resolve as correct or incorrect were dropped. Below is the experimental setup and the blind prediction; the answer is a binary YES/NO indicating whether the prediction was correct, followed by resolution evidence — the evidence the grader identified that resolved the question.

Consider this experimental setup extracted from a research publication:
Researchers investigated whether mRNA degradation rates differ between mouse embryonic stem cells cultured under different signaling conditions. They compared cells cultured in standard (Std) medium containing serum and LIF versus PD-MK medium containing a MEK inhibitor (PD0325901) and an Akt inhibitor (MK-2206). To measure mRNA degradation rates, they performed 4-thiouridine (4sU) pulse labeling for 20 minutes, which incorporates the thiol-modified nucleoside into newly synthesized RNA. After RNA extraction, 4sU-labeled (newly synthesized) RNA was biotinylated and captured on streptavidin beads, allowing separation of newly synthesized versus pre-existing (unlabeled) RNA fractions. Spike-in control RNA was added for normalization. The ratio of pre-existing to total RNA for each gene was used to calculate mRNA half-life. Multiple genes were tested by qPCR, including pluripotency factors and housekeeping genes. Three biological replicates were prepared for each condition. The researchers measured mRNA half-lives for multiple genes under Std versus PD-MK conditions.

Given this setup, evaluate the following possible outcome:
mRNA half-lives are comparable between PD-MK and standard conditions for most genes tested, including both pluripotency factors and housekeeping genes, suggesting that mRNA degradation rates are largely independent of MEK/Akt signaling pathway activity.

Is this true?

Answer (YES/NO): YES